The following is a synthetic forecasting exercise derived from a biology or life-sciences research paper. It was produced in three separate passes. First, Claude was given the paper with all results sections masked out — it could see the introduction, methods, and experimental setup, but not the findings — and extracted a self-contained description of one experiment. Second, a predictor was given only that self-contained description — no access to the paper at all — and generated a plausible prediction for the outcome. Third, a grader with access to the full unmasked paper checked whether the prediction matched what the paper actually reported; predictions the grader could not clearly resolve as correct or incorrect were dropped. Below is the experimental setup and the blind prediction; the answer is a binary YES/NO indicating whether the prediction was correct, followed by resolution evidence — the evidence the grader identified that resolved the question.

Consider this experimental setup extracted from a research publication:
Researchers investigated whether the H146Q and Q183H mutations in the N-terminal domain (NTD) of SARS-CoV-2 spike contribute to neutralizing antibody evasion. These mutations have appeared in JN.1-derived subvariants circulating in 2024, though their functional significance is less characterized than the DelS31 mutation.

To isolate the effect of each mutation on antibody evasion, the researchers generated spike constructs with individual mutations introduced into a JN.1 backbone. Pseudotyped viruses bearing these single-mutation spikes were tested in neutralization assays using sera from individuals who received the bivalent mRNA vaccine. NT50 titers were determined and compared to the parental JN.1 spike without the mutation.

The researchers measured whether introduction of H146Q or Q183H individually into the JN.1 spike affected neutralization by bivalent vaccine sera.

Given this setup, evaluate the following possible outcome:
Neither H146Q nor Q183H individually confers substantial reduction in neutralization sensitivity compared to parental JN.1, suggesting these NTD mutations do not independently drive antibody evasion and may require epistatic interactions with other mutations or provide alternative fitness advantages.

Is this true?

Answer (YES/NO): YES